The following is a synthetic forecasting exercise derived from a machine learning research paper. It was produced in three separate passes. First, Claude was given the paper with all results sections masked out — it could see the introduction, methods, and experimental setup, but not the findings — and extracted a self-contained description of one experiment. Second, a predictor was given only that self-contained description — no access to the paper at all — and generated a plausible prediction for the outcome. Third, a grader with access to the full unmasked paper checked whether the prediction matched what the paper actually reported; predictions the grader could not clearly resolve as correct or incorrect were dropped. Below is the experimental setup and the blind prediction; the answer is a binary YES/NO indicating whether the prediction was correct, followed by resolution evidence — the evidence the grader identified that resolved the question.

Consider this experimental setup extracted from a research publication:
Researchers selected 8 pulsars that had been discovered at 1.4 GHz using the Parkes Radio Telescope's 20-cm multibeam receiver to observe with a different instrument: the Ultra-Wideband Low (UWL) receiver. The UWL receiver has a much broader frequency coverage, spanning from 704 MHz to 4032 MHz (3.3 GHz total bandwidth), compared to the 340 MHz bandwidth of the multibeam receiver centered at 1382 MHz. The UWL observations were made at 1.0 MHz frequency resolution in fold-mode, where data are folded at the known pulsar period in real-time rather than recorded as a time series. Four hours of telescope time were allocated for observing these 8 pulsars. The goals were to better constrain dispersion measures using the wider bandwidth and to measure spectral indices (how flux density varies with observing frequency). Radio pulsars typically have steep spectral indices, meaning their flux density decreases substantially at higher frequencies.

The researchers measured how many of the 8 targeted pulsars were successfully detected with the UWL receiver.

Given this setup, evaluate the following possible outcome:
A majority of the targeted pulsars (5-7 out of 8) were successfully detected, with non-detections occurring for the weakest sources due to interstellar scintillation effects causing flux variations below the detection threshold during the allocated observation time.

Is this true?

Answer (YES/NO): NO